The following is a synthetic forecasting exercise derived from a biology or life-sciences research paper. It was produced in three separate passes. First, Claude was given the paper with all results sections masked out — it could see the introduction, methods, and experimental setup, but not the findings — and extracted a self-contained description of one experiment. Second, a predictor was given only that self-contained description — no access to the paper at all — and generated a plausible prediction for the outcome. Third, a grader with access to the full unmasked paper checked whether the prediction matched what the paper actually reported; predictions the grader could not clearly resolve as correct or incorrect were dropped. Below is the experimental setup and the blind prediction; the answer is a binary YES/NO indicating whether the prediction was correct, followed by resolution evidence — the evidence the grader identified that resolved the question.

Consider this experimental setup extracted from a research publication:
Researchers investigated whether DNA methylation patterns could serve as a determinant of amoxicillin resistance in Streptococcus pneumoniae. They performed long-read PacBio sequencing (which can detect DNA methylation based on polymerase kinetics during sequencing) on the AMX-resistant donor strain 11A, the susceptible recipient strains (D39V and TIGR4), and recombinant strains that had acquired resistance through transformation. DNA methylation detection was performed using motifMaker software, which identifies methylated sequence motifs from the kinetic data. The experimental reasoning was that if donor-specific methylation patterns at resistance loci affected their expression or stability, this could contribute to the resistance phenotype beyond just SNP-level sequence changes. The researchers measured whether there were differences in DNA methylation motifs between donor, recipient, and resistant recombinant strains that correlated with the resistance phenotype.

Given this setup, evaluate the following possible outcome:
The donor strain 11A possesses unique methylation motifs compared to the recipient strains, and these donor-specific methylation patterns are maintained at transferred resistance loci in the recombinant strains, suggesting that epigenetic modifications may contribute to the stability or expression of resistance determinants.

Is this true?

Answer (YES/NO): NO